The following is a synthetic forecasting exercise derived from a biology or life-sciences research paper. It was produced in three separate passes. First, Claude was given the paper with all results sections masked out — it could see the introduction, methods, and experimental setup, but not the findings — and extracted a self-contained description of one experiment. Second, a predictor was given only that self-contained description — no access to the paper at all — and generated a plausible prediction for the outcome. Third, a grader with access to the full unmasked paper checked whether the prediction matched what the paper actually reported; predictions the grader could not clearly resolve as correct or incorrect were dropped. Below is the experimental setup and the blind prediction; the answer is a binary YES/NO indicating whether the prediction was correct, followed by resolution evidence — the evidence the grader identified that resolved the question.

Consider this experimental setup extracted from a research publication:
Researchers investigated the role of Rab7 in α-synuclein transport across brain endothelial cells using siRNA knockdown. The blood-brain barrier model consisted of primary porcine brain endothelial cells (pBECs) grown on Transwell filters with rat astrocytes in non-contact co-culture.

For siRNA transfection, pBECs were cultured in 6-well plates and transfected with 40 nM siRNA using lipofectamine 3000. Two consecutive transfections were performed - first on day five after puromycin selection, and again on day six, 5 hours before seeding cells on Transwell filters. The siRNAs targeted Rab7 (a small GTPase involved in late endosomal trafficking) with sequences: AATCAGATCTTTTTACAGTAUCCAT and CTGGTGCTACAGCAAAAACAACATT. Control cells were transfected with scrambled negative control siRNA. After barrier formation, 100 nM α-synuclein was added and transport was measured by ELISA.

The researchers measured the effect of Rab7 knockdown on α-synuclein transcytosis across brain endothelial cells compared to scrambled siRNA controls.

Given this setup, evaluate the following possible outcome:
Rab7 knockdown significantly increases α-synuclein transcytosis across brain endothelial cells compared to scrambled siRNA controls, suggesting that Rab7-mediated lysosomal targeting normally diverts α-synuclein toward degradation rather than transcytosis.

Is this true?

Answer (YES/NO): NO